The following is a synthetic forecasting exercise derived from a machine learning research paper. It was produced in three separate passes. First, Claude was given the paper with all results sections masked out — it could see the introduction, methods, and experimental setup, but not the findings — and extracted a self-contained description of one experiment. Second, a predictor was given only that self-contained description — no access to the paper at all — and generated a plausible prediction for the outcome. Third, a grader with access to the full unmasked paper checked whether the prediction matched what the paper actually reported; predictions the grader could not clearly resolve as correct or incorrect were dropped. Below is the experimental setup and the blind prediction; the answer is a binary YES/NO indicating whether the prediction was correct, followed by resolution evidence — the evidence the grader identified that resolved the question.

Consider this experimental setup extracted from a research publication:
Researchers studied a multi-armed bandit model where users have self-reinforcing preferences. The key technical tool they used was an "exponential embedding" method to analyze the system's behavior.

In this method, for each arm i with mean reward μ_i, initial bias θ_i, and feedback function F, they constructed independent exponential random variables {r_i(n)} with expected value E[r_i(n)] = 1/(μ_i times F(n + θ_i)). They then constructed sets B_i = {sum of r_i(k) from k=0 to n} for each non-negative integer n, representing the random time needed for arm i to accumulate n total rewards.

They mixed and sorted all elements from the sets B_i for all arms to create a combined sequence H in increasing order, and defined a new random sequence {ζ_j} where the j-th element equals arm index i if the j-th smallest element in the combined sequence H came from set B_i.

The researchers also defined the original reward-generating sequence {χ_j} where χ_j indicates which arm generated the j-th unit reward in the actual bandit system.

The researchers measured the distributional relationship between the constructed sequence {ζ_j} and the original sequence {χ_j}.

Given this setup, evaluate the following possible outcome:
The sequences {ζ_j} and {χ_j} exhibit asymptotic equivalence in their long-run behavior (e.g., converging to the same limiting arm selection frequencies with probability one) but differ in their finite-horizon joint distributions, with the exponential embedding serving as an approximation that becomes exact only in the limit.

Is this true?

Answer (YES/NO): NO